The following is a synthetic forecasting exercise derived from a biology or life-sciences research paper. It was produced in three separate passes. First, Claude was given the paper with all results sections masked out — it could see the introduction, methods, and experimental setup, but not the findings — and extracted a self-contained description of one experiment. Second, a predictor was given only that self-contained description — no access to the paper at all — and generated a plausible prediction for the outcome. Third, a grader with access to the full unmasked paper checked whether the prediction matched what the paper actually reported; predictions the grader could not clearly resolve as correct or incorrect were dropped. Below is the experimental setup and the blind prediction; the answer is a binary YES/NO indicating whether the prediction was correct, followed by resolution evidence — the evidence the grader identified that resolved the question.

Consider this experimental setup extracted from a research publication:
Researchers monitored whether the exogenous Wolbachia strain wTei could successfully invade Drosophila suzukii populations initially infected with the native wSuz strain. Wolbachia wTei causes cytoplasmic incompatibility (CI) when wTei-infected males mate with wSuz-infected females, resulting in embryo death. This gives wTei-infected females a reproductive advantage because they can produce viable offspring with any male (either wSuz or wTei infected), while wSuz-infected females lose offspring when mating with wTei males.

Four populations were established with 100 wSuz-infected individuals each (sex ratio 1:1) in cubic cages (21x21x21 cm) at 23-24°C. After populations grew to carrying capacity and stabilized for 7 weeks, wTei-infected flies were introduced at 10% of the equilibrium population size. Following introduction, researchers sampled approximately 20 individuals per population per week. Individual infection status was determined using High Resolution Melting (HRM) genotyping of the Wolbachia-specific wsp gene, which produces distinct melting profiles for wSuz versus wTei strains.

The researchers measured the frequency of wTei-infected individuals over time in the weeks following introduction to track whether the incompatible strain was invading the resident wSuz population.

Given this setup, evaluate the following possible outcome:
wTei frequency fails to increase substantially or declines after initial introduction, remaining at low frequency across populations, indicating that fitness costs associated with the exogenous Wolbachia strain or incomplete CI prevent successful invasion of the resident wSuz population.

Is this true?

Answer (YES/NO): NO